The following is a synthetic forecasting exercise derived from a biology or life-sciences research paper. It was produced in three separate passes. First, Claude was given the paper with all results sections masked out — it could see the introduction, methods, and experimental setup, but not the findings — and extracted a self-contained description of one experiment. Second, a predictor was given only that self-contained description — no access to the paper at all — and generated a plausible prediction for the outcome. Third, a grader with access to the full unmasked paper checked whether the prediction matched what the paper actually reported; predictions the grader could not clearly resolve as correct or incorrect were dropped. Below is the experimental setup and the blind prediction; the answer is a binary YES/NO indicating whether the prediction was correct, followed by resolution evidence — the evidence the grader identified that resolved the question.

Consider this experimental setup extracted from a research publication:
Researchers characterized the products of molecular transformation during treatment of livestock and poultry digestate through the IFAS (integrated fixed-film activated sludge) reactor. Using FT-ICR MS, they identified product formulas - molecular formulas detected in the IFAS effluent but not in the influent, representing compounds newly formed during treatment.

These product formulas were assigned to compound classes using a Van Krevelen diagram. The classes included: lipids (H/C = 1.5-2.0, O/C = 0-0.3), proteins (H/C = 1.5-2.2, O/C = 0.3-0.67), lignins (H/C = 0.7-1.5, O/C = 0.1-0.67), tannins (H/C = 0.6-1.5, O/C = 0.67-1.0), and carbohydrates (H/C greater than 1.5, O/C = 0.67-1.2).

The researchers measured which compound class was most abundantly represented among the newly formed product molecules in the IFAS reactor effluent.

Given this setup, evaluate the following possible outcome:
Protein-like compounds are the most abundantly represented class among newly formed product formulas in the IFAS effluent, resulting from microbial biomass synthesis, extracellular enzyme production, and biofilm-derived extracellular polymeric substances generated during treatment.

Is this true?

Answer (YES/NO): NO